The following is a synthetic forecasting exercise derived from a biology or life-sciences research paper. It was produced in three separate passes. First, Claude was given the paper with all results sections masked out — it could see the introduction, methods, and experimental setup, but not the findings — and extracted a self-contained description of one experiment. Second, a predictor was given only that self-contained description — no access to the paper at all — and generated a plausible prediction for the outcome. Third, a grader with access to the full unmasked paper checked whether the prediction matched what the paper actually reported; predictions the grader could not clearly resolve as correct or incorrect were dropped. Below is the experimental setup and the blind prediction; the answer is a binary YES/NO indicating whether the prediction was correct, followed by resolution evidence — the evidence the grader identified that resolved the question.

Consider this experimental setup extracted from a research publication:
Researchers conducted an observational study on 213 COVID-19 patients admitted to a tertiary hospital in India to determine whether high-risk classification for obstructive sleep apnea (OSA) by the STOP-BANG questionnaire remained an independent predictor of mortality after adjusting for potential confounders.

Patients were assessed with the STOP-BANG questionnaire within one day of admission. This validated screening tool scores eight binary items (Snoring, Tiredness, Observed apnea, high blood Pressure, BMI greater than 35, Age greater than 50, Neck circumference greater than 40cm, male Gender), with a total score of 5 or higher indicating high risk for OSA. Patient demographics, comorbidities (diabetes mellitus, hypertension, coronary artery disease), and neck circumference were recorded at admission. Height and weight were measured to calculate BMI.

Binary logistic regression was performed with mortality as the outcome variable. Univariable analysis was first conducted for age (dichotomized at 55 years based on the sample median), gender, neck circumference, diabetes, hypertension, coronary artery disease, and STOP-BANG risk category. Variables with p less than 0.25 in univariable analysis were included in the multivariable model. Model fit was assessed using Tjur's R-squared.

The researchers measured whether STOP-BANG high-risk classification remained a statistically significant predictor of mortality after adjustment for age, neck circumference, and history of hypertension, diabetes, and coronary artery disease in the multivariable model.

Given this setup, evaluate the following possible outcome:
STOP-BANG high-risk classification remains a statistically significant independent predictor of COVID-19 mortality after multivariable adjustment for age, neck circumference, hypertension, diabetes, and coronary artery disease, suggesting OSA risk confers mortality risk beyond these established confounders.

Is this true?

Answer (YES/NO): YES